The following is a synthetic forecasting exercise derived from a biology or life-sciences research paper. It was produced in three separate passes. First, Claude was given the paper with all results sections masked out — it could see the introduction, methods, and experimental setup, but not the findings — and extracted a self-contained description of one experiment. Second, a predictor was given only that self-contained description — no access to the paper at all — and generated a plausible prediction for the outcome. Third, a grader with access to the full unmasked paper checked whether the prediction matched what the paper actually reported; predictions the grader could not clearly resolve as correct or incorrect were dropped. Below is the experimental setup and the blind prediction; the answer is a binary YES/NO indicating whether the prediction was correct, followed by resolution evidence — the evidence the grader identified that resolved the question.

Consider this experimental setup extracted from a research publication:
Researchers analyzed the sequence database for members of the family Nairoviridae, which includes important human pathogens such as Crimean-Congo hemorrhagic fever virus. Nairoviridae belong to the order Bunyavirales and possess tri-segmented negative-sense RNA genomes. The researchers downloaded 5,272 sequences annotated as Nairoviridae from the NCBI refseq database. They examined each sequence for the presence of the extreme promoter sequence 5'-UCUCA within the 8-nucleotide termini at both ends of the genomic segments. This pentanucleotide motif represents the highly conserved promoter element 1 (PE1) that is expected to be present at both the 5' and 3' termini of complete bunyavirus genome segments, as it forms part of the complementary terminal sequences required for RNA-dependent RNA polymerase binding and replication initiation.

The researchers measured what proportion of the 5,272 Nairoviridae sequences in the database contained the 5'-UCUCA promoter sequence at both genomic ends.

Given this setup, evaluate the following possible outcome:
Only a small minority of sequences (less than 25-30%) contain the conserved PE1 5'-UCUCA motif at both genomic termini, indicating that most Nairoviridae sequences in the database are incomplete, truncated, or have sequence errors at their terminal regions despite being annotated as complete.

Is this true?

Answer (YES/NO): YES